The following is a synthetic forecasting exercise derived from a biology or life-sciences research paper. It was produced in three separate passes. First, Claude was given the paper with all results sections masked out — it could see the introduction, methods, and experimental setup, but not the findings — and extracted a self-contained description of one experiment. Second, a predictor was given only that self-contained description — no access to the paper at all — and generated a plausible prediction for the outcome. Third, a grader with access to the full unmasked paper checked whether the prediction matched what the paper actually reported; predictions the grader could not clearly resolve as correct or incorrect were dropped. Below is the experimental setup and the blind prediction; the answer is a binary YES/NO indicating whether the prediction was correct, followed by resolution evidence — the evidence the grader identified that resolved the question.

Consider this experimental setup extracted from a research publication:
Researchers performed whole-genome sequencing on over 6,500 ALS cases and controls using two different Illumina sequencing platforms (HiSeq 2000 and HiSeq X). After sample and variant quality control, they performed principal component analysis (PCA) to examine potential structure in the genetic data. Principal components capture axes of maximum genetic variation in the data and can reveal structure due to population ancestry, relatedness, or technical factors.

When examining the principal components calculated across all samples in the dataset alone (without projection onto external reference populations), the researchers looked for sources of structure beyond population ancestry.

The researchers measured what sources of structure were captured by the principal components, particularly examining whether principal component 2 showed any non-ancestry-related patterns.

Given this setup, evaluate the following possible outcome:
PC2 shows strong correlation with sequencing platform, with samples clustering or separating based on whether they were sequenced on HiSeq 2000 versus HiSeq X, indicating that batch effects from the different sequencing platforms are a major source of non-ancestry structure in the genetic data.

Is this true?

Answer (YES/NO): YES